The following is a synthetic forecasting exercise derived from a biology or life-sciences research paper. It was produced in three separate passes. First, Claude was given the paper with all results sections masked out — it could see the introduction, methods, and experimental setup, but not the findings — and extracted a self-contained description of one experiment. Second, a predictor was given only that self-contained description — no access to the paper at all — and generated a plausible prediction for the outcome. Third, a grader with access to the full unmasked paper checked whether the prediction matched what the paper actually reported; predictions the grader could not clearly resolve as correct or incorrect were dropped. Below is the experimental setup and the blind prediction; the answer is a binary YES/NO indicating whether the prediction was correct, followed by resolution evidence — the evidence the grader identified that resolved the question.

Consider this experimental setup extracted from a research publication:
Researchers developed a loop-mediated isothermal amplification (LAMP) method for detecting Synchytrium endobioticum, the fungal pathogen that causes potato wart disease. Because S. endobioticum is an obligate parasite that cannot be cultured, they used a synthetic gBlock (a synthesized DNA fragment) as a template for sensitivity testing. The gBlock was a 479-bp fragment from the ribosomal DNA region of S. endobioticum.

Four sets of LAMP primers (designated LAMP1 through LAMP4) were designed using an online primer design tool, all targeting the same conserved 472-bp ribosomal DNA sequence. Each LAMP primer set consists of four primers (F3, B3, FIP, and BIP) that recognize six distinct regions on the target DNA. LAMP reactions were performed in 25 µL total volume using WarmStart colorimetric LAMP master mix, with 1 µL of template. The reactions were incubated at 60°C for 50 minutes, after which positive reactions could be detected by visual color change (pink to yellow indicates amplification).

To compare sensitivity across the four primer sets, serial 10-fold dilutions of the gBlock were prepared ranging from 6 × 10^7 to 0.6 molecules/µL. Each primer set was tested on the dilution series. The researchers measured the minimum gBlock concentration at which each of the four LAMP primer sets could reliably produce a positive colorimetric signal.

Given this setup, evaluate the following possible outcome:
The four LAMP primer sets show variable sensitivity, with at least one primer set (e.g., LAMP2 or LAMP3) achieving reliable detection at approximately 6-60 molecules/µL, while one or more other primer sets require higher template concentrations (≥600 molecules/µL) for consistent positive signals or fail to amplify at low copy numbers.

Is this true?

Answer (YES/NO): NO